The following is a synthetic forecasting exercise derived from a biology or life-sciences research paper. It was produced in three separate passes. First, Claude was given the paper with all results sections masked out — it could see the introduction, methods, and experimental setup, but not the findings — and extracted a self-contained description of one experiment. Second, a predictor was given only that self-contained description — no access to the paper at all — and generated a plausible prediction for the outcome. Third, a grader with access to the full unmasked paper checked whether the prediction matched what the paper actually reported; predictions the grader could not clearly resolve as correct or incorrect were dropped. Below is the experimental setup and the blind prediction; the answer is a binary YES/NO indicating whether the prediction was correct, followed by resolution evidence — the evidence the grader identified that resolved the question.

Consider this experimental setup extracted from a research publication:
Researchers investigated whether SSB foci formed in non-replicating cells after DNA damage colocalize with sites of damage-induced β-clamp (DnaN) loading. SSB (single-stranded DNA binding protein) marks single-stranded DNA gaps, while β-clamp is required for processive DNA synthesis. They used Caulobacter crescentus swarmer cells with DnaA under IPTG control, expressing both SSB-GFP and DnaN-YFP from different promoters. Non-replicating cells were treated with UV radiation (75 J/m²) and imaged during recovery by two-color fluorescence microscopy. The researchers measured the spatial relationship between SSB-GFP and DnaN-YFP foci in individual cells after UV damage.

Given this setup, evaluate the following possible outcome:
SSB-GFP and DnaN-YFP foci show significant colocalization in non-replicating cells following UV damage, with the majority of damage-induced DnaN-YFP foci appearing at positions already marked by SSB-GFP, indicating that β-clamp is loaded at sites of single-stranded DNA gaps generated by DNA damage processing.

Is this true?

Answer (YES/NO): YES